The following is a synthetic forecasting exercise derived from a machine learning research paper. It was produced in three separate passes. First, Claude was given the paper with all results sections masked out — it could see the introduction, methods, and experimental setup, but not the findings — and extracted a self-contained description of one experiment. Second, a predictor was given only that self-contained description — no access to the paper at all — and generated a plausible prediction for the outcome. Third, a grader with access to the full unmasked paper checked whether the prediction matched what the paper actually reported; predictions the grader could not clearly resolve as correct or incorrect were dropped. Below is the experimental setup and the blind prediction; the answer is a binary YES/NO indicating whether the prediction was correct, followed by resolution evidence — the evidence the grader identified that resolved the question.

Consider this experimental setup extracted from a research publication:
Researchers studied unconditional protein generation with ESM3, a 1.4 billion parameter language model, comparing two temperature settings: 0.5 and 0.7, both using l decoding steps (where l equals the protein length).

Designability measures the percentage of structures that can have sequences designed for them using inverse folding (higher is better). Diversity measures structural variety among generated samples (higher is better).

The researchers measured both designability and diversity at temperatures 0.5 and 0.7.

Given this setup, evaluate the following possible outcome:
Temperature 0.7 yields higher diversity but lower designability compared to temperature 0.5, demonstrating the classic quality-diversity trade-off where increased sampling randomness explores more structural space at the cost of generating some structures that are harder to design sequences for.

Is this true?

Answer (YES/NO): NO